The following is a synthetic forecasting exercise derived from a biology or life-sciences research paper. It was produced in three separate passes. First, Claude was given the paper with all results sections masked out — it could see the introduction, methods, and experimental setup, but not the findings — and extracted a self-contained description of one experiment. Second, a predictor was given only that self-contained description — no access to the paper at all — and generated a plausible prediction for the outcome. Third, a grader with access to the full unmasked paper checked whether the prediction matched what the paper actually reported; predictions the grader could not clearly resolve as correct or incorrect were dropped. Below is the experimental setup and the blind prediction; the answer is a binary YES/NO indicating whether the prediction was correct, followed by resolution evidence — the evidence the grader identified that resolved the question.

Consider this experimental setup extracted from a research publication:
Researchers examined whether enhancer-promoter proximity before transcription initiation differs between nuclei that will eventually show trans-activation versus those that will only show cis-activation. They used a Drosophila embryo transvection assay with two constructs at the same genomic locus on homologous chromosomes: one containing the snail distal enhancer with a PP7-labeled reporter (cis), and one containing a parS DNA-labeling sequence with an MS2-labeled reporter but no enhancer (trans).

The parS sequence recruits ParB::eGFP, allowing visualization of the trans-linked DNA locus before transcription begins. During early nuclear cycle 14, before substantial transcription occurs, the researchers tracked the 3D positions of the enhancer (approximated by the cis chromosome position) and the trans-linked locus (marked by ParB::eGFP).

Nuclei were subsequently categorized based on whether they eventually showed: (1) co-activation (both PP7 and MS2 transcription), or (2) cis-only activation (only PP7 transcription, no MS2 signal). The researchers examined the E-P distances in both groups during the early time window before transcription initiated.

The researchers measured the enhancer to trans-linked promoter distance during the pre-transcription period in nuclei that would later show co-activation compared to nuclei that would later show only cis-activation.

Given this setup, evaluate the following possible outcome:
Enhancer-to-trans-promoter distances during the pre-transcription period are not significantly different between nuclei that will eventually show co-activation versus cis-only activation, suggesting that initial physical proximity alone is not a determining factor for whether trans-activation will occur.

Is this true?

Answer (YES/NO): NO